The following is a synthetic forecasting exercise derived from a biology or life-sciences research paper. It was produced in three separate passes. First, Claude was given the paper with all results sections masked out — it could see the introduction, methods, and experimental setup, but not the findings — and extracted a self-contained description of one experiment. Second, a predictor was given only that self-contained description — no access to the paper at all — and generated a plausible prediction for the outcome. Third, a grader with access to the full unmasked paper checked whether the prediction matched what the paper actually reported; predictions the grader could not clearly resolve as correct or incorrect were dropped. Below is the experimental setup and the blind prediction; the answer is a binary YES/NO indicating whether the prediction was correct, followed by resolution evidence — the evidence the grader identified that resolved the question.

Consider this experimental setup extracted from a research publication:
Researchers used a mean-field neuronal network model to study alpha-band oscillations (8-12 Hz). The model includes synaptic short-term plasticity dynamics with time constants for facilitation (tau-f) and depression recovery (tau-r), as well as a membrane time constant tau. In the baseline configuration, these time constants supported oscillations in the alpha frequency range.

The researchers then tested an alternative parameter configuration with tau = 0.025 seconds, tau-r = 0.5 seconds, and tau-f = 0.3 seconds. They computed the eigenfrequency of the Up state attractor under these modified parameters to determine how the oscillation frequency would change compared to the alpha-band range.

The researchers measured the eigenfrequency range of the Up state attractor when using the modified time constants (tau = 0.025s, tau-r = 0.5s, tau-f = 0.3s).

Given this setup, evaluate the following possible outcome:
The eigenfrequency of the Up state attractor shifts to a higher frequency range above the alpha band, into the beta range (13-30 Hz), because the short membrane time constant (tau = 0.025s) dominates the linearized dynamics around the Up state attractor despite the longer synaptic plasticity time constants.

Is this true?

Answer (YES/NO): NO